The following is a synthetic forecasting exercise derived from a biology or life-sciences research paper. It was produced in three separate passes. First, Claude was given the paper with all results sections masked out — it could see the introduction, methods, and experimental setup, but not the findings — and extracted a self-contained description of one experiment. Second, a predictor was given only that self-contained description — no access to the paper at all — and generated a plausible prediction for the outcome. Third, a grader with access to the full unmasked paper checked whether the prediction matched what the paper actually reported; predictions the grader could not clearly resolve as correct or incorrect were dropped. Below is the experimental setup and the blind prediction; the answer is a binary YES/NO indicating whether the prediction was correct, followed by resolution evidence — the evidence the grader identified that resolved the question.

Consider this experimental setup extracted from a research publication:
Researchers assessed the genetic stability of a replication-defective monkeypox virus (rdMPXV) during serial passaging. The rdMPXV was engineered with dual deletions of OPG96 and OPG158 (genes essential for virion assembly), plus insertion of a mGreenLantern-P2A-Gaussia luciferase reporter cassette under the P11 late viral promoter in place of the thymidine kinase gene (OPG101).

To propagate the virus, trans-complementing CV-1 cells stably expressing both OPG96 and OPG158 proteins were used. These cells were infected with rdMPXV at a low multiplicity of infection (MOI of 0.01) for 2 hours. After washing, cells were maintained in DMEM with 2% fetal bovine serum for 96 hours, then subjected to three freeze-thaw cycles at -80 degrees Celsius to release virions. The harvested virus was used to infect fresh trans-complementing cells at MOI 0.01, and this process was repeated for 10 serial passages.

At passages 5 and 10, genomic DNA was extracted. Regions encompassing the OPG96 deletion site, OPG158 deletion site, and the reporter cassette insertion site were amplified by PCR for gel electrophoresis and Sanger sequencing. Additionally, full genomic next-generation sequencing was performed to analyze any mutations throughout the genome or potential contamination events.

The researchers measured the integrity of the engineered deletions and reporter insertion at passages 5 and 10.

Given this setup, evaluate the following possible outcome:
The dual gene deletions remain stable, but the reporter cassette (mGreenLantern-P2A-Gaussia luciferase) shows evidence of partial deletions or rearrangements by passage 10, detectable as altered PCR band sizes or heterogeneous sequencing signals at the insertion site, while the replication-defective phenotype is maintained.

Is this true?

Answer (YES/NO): NO